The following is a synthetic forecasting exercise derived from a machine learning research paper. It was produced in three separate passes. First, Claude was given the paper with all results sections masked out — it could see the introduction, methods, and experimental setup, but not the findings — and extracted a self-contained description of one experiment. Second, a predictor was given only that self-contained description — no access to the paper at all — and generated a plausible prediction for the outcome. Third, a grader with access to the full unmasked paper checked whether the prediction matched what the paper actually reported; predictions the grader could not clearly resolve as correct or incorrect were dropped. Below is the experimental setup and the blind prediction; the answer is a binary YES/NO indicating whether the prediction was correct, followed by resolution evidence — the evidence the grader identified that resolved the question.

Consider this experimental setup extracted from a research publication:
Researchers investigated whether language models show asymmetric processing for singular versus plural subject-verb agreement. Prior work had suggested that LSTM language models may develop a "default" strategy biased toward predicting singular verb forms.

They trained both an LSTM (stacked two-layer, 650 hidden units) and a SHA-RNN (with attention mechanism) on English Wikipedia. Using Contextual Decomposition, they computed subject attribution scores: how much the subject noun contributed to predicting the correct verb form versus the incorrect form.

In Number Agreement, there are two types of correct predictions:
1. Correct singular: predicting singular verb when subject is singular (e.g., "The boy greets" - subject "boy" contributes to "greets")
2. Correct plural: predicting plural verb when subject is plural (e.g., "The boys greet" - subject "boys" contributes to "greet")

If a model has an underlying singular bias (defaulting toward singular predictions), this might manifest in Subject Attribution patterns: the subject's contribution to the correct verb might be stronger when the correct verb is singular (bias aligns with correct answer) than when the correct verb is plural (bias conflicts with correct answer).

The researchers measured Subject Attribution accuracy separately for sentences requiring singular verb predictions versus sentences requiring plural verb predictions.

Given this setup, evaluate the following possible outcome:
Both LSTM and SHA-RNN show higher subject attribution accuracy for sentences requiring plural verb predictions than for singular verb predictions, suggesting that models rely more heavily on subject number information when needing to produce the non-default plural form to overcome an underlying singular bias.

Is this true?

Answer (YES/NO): NO